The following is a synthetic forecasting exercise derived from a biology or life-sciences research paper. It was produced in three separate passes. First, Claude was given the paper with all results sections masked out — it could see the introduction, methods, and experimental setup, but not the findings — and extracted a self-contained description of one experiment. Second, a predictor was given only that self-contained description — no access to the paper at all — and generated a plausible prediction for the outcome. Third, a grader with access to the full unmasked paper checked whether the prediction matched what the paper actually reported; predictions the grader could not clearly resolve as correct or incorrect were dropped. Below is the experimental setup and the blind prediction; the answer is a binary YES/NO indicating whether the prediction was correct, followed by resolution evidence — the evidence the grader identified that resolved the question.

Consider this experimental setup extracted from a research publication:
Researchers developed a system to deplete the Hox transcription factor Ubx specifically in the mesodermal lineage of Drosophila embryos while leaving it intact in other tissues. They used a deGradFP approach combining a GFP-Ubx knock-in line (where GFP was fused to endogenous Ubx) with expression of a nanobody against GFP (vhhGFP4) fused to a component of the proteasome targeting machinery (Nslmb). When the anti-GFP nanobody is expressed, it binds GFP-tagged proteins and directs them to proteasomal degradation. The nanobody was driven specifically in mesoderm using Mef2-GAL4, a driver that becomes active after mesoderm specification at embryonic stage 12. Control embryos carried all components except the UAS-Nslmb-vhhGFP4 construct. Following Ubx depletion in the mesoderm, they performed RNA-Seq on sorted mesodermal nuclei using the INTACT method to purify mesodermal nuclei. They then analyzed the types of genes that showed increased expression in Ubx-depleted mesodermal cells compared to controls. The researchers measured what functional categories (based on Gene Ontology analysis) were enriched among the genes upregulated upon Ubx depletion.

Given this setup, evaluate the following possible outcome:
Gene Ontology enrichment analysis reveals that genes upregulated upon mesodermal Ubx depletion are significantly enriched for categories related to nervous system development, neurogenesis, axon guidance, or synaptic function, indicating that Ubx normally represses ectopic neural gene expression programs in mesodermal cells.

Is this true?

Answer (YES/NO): YES